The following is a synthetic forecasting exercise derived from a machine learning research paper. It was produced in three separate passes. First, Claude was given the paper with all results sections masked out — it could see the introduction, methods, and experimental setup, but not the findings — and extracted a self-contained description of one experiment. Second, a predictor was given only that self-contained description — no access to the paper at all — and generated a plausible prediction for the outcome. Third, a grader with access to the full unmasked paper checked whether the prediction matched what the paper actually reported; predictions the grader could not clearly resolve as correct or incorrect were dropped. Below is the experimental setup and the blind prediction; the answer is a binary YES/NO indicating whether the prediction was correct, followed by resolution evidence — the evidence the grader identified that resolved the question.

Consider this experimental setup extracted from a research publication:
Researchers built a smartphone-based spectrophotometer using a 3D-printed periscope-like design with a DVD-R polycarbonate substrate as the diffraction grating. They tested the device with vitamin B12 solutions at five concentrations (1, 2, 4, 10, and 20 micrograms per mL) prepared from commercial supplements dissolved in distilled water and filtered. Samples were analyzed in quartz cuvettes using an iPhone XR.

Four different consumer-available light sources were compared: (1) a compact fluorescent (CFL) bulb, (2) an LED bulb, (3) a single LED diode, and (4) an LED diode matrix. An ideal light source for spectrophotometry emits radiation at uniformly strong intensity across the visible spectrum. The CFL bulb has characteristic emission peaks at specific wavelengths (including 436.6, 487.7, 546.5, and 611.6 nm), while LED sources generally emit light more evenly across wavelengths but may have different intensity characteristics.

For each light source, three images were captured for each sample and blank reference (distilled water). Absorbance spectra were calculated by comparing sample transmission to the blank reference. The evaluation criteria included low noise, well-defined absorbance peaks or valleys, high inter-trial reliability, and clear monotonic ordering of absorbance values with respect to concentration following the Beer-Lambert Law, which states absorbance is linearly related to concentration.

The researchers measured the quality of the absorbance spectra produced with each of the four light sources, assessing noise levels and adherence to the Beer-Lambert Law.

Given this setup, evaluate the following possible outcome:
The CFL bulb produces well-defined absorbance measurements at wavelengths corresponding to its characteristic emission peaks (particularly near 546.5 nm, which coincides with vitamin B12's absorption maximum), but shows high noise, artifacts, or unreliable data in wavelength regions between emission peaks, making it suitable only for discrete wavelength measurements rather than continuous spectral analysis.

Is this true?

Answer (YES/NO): NO